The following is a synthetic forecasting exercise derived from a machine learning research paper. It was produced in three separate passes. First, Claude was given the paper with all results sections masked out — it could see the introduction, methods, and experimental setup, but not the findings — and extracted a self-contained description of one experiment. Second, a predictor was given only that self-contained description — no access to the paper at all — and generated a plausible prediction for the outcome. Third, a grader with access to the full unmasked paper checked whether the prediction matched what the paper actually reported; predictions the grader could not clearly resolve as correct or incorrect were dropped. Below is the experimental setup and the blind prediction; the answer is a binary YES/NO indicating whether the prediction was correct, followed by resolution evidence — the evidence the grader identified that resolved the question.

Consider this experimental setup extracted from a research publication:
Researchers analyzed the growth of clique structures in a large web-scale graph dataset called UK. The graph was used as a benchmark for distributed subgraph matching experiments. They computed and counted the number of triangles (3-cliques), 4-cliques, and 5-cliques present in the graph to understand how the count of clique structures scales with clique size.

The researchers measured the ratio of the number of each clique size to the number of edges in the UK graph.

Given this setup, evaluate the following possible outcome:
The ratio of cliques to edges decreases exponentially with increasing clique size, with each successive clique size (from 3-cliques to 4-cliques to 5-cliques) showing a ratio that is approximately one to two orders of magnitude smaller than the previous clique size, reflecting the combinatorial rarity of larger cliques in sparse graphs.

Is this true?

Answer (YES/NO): NO